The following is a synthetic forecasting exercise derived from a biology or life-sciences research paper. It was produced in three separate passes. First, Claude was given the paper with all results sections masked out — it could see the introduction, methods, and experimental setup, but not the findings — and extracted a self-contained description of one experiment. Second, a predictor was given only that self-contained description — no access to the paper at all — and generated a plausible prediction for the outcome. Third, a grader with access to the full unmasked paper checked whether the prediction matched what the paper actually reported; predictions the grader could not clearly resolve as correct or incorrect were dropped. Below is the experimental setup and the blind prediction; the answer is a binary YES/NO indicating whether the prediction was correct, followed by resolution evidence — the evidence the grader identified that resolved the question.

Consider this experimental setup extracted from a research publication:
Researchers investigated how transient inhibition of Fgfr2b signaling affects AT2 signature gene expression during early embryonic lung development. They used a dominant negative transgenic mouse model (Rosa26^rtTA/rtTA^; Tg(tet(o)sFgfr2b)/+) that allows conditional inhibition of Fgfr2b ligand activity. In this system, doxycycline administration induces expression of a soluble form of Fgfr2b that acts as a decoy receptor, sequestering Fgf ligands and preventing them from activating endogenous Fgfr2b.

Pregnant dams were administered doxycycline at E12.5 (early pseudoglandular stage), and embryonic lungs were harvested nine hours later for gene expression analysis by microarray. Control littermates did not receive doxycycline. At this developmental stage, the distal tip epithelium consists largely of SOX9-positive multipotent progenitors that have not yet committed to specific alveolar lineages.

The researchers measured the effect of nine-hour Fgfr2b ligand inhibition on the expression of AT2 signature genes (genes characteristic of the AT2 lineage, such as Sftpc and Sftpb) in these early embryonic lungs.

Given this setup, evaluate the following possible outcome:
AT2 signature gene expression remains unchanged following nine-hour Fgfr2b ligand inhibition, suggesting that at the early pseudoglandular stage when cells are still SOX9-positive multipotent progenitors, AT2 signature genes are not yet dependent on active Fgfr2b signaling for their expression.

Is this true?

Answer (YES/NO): NO